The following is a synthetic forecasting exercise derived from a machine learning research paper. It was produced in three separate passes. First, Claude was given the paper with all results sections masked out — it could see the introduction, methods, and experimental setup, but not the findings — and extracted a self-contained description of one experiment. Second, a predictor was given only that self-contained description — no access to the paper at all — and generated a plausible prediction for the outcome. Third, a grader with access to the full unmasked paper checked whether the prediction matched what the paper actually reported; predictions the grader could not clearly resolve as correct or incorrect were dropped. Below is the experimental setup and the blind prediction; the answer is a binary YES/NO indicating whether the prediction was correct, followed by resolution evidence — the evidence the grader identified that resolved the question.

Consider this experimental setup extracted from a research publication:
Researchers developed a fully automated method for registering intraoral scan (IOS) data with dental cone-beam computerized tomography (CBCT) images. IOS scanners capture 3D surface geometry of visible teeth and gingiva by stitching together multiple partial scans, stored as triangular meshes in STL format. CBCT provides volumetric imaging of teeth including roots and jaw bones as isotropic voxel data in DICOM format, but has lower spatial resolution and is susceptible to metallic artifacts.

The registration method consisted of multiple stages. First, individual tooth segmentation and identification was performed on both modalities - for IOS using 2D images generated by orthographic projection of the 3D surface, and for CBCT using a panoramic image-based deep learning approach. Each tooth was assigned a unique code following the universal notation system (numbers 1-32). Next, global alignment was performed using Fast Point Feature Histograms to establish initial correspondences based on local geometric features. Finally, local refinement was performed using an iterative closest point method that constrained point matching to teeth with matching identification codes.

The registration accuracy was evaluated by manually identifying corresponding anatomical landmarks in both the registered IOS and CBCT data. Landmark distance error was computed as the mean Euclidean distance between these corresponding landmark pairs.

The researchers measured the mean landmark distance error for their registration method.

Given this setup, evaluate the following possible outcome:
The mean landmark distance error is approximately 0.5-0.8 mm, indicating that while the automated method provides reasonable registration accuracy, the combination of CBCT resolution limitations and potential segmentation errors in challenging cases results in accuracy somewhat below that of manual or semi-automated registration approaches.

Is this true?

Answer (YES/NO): NO